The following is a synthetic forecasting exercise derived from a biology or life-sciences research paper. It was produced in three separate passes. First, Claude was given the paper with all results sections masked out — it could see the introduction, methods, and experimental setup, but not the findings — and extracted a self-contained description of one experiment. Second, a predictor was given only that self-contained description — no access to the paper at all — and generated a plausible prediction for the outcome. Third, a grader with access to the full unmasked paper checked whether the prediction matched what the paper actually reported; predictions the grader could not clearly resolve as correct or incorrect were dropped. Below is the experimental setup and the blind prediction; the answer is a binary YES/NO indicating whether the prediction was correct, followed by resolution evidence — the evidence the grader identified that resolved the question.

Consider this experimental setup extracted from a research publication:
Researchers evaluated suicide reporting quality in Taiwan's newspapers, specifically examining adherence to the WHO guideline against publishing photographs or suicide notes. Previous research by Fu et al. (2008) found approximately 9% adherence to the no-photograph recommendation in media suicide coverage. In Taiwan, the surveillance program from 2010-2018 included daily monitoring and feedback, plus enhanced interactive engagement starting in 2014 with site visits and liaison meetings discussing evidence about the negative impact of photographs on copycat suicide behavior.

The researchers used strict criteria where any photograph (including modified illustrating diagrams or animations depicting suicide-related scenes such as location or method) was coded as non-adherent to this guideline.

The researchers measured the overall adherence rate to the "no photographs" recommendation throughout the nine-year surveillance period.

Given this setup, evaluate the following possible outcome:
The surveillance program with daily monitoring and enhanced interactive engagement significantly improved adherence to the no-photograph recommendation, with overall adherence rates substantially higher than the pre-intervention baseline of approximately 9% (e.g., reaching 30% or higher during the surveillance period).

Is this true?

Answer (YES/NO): NO